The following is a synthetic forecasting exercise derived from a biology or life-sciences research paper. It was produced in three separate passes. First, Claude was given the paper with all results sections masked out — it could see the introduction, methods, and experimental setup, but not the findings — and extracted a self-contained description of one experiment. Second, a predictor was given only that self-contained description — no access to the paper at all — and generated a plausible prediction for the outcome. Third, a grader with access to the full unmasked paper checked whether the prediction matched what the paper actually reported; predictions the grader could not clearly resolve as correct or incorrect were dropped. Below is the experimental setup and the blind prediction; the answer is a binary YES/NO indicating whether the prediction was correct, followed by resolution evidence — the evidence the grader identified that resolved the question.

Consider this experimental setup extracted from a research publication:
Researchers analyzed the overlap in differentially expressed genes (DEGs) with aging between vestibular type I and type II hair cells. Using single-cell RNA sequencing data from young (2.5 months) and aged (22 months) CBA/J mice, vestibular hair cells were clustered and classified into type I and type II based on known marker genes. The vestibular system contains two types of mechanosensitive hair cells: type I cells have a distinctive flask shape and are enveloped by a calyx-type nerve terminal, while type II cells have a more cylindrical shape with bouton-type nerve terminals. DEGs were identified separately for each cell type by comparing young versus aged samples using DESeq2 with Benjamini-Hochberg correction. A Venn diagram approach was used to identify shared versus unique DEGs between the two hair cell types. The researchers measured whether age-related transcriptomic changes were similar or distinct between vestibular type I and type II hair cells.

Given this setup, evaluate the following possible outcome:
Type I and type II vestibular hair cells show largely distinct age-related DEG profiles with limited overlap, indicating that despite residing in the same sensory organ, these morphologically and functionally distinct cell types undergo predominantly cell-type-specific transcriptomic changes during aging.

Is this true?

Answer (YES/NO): NO